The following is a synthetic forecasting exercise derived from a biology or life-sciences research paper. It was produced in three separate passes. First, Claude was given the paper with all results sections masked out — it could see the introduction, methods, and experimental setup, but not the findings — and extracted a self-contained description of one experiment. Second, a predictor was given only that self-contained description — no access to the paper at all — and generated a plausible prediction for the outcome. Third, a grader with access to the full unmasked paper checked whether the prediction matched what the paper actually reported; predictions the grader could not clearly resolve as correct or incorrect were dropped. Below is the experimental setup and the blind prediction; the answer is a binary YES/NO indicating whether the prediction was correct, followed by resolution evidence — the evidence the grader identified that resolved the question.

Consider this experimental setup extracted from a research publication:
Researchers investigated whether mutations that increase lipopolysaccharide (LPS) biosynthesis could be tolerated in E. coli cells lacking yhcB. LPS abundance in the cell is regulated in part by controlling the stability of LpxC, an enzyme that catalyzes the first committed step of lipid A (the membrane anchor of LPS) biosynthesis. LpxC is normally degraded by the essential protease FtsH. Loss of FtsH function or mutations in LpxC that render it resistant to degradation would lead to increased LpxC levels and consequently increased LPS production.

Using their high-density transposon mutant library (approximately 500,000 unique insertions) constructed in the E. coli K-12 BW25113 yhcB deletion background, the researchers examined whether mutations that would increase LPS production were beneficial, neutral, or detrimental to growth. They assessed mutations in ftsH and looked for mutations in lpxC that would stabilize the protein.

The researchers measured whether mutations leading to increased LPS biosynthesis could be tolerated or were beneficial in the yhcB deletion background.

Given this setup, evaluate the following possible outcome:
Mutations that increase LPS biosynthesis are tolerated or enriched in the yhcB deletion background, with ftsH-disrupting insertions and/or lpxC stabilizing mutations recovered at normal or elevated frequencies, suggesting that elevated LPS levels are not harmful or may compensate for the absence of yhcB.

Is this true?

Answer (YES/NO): YES